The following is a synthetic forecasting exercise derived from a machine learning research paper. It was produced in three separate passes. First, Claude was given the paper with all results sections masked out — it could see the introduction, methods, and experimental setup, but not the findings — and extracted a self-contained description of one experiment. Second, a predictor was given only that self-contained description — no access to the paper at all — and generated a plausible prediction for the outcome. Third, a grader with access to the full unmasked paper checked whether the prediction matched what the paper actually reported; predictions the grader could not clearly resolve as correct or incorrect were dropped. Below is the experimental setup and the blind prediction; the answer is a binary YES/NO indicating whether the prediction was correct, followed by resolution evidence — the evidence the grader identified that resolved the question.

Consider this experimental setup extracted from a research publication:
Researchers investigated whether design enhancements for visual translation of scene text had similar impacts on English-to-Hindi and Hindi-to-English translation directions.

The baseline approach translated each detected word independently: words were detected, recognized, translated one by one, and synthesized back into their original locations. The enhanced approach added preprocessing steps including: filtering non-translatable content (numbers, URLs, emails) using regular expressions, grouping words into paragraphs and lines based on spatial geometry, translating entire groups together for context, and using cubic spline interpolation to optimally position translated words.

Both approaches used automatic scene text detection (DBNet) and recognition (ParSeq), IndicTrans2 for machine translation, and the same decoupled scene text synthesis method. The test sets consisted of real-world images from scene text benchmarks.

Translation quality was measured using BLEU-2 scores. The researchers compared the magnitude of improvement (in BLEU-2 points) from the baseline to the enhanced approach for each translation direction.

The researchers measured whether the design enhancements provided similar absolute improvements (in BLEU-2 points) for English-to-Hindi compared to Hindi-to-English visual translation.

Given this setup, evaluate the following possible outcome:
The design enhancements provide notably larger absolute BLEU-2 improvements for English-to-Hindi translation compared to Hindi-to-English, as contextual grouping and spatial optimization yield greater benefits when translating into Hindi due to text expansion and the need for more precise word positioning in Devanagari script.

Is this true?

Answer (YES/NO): NO